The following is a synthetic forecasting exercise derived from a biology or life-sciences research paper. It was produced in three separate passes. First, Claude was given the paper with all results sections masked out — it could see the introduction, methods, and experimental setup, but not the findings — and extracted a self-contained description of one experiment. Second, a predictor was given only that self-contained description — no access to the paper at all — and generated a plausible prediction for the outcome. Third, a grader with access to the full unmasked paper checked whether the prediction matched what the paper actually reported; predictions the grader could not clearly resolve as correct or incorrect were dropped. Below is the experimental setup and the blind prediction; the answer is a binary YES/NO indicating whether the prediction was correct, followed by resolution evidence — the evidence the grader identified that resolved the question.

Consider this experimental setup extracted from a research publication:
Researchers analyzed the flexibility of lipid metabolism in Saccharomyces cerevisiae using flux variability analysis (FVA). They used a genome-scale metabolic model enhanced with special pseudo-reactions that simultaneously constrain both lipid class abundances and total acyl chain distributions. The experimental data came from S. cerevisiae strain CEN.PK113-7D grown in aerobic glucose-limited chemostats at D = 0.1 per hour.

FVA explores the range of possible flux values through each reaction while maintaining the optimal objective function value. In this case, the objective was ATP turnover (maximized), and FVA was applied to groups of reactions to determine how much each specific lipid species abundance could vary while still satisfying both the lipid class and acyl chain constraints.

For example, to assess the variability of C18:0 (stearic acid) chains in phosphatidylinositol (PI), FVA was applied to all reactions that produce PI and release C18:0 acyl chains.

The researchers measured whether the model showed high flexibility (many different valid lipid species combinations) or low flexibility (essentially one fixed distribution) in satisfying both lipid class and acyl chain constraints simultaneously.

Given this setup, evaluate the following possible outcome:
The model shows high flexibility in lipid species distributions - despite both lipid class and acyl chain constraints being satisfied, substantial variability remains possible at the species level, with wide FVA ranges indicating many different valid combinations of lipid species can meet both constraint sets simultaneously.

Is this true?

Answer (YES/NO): YES